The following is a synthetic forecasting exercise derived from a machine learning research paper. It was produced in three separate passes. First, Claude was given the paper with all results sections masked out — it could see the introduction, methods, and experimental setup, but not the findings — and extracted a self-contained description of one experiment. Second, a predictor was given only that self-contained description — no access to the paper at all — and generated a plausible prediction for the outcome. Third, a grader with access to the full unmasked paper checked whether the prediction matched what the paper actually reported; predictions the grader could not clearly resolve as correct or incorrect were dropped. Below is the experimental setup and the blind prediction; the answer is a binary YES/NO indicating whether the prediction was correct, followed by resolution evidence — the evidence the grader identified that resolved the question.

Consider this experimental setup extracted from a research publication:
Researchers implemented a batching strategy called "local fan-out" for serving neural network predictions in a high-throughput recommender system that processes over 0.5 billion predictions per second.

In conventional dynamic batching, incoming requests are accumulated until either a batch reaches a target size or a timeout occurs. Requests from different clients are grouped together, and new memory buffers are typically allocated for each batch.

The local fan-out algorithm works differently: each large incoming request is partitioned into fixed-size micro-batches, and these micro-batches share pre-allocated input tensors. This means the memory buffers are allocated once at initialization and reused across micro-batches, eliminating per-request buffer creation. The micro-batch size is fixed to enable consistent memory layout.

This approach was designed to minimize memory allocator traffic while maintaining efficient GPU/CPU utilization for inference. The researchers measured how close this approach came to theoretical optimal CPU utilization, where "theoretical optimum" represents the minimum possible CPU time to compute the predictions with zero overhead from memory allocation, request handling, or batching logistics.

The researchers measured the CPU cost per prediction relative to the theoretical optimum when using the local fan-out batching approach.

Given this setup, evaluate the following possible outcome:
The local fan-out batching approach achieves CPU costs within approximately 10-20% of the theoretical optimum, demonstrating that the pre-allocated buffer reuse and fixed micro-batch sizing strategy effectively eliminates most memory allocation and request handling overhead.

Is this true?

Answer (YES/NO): NO